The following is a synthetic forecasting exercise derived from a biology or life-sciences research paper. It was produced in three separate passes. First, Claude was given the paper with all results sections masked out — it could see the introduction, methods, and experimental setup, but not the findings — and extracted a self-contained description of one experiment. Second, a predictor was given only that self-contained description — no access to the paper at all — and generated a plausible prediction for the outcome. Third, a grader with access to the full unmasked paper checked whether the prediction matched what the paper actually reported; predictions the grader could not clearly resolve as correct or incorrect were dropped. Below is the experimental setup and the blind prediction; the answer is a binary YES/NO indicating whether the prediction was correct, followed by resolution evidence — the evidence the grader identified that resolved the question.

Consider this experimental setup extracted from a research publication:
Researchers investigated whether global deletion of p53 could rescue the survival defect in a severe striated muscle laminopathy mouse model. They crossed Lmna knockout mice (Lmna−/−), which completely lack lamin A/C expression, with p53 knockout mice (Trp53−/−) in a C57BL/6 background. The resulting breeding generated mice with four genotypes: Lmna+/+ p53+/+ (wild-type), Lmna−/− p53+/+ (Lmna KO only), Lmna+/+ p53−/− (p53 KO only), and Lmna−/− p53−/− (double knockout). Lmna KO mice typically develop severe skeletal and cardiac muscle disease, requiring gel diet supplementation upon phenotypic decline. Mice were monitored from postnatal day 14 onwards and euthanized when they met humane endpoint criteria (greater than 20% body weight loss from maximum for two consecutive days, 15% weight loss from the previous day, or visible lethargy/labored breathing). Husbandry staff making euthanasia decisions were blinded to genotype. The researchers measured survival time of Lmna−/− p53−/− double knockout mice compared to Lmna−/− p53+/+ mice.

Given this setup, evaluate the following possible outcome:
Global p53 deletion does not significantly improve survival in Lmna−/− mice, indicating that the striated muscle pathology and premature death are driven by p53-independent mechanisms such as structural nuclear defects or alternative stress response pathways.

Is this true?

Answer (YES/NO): YES